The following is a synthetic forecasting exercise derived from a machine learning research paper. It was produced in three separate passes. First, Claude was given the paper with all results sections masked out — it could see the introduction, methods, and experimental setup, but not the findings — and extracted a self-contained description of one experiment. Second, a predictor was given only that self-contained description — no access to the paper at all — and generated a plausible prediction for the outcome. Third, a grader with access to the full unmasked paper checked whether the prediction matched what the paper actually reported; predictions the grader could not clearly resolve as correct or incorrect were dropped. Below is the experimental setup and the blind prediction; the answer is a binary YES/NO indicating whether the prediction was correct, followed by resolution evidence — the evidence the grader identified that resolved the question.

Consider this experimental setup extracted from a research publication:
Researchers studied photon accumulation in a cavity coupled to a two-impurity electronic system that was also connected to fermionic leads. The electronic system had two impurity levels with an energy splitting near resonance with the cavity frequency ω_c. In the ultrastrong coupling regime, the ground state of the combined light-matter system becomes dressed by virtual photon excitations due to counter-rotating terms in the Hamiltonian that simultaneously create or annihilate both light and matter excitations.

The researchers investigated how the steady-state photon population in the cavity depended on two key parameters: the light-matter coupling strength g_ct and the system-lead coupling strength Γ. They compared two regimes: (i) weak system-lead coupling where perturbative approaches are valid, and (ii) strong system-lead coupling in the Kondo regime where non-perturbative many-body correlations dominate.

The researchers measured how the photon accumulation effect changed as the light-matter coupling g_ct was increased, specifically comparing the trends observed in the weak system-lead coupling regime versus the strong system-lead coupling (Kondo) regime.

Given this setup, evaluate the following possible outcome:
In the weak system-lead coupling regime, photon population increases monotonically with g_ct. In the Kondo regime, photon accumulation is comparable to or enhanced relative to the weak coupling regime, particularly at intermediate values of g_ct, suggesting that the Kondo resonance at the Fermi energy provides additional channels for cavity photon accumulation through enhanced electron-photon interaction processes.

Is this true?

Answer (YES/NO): NO